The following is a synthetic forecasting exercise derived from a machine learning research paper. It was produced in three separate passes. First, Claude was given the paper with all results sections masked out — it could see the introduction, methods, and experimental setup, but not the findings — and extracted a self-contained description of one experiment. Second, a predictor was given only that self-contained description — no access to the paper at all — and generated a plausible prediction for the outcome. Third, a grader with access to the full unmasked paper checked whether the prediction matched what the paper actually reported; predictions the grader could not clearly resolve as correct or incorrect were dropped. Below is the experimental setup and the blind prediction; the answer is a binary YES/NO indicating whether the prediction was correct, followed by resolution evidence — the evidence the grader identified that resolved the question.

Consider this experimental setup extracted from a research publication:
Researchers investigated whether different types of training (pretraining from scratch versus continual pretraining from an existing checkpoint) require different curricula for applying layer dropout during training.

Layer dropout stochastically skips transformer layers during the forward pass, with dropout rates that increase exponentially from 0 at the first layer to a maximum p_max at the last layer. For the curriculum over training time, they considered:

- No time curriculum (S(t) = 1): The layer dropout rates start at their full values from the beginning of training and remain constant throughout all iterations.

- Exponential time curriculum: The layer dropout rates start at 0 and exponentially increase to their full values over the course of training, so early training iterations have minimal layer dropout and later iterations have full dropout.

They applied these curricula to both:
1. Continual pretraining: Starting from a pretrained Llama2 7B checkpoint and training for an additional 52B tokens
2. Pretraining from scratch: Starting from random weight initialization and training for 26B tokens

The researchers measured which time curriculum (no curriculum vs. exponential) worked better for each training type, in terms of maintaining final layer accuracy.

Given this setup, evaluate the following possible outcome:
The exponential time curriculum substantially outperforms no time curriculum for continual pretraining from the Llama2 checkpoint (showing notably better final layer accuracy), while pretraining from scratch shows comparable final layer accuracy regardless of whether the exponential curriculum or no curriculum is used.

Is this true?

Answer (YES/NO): NO